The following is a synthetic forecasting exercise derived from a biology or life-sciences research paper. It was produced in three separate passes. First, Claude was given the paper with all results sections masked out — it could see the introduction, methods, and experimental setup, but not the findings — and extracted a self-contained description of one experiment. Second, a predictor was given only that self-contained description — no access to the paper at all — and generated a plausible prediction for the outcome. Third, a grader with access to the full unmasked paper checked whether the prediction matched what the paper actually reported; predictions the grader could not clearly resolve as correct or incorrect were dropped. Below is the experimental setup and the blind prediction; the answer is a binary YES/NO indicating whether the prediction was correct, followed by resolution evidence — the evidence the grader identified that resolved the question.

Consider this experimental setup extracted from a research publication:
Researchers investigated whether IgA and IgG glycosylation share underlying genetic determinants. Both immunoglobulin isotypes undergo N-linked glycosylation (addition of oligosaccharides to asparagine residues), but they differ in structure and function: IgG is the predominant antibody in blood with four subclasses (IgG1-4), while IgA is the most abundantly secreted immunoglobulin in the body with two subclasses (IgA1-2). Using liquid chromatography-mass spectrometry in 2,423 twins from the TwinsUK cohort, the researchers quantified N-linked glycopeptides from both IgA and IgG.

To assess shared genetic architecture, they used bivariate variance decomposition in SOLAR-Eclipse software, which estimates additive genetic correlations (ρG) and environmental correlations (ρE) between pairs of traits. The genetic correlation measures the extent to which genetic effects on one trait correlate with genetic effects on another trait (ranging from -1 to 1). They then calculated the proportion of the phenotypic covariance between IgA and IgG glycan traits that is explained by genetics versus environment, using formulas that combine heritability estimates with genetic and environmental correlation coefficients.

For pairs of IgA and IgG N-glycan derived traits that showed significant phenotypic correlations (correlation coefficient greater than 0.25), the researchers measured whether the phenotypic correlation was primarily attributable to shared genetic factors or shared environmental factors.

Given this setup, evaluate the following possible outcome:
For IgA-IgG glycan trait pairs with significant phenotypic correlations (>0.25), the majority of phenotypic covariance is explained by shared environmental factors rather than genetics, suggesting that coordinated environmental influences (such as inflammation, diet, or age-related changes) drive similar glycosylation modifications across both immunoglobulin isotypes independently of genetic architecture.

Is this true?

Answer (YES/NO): NO